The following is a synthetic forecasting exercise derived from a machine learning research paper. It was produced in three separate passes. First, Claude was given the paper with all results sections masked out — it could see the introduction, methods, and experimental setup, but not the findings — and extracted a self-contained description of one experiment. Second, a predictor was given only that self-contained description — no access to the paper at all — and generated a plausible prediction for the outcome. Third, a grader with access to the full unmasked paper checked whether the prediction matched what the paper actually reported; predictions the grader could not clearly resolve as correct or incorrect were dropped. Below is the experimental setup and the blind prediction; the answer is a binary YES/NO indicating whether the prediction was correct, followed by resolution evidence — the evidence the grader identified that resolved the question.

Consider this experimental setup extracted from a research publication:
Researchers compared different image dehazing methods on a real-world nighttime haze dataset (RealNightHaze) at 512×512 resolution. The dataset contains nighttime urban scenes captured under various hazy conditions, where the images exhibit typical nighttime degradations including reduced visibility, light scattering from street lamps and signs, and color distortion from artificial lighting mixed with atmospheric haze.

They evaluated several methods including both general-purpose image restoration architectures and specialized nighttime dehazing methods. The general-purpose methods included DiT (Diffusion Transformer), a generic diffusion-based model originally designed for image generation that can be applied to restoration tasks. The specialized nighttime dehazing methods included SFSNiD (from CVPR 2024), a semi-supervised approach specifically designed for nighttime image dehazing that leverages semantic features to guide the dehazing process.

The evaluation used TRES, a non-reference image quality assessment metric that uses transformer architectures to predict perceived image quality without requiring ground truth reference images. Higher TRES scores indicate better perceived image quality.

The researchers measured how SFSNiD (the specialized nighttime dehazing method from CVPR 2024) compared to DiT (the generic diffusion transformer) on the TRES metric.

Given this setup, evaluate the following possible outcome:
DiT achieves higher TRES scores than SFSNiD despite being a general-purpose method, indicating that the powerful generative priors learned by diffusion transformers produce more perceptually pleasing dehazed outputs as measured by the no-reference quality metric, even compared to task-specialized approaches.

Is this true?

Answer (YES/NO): YES